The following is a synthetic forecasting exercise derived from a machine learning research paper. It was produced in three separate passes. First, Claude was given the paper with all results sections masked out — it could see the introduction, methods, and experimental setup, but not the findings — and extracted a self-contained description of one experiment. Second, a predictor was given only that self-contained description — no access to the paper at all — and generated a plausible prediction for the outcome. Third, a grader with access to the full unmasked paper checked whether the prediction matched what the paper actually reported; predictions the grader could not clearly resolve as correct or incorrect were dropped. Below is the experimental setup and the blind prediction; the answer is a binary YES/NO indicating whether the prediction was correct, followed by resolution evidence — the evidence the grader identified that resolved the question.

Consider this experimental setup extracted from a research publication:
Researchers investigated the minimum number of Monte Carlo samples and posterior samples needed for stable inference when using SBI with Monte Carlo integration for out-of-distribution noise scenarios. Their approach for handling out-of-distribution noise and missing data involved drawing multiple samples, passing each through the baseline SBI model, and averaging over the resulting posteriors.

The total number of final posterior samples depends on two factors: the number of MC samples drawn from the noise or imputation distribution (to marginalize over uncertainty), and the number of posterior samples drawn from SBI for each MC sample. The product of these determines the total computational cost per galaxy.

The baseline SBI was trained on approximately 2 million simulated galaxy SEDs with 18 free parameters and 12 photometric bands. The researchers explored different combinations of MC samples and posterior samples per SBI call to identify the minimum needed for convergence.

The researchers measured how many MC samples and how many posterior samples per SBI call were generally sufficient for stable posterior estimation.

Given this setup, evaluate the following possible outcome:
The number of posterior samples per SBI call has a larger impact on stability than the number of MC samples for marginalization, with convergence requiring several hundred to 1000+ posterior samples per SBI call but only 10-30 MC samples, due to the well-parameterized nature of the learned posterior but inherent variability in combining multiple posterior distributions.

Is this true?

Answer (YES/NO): NO